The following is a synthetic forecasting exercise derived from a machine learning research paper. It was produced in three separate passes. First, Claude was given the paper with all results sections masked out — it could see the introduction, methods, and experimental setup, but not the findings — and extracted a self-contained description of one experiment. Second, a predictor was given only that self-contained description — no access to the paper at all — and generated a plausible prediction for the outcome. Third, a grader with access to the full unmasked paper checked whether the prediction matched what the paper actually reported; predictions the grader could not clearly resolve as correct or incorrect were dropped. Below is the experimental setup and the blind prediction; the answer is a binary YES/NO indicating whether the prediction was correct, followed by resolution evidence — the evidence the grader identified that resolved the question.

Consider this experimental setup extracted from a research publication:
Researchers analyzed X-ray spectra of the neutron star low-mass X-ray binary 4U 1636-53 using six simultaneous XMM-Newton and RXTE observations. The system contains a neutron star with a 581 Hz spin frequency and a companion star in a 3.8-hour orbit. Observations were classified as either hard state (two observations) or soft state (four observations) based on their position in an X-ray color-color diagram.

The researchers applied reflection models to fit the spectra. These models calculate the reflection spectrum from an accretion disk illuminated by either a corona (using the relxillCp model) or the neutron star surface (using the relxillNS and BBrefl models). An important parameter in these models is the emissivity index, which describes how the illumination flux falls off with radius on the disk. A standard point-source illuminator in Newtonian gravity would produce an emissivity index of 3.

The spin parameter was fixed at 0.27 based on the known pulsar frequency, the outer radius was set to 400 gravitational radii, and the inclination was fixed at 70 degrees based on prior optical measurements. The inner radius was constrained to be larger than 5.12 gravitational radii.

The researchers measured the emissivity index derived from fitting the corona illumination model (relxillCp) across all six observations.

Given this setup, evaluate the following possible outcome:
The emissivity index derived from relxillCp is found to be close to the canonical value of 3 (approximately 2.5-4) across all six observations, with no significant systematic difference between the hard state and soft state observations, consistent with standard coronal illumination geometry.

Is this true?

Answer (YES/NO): NO